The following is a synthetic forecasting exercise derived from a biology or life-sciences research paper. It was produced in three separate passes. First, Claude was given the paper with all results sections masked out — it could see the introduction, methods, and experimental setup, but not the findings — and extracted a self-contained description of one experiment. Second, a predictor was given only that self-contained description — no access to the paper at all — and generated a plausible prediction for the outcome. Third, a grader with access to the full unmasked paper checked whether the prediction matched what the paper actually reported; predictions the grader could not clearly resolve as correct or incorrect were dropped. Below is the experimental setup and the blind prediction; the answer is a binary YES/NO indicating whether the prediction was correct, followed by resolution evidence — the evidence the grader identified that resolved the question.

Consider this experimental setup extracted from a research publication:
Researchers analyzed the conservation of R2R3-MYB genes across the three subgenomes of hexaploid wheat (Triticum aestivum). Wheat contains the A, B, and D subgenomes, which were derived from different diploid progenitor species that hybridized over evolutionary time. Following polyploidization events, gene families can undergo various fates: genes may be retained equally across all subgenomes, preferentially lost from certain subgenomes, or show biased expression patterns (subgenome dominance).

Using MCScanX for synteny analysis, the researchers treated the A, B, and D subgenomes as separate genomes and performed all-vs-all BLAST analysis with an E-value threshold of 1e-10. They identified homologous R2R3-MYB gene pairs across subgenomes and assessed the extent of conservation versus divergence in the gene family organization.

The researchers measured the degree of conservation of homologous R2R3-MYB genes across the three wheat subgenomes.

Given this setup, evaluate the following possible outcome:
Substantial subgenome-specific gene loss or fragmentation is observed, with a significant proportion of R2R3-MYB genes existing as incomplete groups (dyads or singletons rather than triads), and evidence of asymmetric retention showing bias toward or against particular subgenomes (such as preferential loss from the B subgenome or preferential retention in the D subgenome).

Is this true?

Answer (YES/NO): NO